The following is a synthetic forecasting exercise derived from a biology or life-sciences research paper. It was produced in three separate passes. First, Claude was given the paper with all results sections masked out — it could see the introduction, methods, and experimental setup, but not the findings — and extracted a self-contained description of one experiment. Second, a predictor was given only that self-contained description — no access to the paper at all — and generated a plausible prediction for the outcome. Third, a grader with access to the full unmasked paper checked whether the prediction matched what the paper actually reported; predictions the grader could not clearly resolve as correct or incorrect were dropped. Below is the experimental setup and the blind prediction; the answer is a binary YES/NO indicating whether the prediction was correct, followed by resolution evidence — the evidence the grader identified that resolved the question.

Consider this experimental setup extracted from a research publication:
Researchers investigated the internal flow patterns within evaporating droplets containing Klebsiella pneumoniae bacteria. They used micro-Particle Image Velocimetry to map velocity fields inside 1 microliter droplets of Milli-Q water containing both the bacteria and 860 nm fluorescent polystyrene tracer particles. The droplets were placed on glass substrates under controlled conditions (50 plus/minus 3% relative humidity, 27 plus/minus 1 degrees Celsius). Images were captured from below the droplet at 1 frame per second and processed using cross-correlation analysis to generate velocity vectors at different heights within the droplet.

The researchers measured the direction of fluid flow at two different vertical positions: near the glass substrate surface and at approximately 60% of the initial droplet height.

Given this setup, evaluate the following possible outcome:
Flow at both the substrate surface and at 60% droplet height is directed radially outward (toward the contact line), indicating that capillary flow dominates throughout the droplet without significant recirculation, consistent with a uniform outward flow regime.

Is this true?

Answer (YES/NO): NO